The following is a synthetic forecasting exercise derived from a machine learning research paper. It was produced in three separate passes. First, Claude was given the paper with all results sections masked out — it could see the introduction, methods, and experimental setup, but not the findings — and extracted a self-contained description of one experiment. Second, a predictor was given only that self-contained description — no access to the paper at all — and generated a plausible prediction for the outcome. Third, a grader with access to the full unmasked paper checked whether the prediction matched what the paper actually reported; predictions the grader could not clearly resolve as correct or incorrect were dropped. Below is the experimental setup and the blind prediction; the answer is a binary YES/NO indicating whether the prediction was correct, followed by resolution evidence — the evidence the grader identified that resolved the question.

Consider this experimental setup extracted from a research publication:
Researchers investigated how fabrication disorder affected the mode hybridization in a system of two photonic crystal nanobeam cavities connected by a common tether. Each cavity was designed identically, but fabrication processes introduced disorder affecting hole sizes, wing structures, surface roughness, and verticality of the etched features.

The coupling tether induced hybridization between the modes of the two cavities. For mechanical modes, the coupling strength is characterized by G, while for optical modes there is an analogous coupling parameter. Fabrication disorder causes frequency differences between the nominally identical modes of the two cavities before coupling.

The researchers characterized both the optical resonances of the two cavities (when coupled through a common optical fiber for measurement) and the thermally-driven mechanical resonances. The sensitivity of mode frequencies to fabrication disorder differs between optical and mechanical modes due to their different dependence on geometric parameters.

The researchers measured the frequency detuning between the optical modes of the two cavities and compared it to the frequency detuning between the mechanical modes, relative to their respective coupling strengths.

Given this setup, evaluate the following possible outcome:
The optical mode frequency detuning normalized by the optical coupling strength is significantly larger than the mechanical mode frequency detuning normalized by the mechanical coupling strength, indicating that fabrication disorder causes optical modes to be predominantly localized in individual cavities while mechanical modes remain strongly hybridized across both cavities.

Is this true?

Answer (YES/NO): NO